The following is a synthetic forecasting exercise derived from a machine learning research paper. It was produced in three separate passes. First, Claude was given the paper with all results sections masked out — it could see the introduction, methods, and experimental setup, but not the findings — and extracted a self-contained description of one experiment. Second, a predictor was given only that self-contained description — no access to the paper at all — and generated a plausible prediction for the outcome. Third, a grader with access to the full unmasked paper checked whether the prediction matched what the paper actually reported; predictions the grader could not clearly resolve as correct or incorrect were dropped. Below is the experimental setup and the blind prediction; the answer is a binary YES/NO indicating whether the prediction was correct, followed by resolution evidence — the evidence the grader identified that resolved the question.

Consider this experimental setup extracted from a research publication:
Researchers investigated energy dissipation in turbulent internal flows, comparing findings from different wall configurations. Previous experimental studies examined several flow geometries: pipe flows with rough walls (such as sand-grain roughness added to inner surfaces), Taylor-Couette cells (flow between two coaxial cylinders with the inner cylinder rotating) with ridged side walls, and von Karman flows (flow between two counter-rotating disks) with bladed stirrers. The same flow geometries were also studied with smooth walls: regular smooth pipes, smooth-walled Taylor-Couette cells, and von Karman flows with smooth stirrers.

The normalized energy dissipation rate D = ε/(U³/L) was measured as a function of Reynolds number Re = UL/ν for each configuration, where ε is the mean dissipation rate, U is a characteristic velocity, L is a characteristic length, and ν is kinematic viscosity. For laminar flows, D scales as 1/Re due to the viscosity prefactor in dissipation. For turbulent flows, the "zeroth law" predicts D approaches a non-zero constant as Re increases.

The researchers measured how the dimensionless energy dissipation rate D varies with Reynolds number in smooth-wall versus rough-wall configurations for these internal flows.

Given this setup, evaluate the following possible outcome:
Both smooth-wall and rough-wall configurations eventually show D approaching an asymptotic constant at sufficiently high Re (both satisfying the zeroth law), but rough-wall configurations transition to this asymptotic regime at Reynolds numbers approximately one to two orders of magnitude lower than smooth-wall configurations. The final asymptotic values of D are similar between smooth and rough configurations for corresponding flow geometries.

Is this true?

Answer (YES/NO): NO